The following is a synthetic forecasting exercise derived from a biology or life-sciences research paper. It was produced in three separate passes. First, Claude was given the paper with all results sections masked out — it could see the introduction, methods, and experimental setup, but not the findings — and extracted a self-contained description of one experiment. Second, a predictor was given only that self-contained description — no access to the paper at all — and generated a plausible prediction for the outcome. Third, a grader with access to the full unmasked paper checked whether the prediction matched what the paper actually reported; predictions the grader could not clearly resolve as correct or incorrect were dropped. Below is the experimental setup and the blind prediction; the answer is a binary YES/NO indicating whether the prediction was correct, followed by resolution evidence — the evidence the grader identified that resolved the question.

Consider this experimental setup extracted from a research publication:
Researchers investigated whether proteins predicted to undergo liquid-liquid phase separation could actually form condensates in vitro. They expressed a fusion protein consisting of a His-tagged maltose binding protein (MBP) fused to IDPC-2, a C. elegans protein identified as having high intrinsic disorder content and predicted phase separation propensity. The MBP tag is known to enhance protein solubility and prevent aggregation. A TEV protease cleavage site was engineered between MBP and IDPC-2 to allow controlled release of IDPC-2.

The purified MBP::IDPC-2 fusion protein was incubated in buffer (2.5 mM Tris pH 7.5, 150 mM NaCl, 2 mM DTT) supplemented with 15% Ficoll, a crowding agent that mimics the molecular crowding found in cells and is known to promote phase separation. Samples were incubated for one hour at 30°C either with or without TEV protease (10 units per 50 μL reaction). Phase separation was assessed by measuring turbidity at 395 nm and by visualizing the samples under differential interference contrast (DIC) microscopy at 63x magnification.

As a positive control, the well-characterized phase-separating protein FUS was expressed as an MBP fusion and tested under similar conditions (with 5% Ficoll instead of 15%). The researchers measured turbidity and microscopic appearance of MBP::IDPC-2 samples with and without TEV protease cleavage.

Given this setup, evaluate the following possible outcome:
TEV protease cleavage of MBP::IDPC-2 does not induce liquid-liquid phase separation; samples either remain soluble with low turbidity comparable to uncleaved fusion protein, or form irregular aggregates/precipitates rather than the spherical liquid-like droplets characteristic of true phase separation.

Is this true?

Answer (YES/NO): NO